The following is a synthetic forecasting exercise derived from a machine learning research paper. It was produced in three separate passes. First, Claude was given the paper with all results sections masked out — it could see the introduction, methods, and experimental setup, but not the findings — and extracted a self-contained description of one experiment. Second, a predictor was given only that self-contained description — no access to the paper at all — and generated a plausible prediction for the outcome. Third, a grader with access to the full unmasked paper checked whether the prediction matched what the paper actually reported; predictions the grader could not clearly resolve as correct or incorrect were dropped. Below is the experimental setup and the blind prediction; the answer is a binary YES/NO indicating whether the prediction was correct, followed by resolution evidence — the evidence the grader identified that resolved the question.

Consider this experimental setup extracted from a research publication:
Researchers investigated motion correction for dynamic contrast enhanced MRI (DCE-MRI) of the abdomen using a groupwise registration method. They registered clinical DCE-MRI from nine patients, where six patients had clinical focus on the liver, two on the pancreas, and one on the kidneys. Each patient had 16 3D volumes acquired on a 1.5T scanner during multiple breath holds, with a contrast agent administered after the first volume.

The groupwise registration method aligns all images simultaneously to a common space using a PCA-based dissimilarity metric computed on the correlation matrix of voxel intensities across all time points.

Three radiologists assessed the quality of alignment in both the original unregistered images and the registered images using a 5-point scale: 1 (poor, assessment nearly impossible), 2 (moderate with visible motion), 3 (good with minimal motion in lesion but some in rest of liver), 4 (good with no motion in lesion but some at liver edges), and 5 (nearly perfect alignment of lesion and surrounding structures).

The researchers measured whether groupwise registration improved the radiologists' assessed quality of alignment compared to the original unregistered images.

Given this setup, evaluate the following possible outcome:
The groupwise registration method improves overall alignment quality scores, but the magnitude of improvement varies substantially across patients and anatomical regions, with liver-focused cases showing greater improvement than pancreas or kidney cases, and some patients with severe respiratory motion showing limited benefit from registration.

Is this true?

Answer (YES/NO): NO